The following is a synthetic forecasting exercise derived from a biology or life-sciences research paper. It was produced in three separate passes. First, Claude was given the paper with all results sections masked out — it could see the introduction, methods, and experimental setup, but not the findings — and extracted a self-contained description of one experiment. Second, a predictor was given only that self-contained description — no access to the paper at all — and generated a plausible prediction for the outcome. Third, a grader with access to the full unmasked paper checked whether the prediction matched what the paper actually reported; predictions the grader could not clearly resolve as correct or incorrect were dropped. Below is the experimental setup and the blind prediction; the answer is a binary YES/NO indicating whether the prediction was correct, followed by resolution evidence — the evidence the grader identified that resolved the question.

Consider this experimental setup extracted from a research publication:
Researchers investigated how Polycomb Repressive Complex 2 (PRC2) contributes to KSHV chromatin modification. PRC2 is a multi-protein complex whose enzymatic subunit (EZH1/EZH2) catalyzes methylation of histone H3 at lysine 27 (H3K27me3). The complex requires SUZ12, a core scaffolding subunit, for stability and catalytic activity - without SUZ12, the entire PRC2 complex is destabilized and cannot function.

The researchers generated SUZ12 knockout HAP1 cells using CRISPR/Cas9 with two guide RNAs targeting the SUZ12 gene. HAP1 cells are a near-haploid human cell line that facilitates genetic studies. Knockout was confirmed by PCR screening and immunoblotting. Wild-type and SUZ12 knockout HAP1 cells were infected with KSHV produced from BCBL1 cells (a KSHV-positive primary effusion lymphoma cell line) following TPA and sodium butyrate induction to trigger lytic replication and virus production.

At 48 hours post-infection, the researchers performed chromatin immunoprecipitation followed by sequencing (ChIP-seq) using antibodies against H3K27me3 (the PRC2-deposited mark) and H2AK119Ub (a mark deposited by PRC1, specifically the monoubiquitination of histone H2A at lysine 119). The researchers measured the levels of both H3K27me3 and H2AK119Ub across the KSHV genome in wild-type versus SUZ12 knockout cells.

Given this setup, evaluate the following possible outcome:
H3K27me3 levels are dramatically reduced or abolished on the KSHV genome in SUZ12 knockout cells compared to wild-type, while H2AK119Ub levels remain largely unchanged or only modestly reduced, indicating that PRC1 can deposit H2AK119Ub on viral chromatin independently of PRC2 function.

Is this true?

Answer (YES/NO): YES